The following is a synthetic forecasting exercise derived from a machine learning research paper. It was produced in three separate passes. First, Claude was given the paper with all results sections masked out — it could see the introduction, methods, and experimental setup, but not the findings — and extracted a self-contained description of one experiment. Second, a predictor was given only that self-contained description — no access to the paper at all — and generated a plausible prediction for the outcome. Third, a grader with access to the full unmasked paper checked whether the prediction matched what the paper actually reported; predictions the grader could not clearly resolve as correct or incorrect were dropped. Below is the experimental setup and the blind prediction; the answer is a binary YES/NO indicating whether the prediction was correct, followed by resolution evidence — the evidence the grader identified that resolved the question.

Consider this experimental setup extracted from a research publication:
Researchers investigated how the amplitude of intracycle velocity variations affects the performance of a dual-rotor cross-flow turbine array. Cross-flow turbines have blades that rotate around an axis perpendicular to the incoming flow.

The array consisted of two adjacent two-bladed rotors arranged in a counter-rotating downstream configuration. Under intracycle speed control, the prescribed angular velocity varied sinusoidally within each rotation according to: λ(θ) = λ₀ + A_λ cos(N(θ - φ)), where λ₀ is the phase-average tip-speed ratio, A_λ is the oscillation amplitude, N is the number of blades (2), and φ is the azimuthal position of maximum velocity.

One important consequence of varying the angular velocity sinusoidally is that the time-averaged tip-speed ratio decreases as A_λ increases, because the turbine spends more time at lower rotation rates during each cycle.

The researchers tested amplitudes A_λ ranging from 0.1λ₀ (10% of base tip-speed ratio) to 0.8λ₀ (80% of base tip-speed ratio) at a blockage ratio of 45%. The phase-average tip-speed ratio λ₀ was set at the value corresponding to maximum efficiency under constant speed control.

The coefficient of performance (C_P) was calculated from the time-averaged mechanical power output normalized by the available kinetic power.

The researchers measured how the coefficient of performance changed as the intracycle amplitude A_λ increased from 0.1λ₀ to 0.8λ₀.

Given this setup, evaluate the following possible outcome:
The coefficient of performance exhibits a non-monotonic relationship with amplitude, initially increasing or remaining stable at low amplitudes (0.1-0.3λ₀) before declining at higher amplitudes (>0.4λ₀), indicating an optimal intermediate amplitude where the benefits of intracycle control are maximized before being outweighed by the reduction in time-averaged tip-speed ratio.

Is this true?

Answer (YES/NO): NO